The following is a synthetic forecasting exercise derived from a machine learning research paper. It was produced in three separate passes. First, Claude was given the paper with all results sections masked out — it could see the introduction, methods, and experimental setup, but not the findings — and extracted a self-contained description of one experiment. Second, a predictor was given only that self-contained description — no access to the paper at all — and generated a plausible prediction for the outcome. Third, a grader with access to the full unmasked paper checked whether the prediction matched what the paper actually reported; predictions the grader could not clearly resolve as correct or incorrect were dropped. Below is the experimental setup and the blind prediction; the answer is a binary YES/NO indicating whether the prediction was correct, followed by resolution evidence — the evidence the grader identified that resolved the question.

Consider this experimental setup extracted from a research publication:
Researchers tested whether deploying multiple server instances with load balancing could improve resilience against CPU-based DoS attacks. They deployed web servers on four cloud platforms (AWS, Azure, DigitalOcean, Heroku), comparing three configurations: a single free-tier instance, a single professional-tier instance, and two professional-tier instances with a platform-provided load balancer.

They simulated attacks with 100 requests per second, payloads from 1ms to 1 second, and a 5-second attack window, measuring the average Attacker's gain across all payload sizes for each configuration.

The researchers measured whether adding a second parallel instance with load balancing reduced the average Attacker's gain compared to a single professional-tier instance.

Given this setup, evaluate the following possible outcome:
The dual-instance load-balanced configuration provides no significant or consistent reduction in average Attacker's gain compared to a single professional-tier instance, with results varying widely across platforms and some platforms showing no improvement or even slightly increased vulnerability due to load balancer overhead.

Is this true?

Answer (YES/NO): NO